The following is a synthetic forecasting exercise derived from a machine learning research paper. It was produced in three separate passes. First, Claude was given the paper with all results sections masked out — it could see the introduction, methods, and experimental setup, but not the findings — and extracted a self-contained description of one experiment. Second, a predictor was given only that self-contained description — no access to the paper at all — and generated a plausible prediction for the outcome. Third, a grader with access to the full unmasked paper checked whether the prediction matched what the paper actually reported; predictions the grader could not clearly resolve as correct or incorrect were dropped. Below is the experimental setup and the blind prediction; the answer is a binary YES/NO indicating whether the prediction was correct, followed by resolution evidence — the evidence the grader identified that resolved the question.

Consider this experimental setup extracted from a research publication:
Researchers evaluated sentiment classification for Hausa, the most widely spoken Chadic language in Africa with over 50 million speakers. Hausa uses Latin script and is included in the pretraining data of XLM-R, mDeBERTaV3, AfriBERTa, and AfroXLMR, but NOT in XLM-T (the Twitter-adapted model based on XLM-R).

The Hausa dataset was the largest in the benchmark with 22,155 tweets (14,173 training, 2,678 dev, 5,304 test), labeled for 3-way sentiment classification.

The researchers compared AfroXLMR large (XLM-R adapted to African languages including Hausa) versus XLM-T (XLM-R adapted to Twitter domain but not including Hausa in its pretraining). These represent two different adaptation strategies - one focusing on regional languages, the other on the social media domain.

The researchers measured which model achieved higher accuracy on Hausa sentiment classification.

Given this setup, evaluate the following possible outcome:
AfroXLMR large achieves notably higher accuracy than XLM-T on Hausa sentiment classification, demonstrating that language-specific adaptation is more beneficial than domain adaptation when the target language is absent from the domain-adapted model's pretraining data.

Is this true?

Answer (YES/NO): YES